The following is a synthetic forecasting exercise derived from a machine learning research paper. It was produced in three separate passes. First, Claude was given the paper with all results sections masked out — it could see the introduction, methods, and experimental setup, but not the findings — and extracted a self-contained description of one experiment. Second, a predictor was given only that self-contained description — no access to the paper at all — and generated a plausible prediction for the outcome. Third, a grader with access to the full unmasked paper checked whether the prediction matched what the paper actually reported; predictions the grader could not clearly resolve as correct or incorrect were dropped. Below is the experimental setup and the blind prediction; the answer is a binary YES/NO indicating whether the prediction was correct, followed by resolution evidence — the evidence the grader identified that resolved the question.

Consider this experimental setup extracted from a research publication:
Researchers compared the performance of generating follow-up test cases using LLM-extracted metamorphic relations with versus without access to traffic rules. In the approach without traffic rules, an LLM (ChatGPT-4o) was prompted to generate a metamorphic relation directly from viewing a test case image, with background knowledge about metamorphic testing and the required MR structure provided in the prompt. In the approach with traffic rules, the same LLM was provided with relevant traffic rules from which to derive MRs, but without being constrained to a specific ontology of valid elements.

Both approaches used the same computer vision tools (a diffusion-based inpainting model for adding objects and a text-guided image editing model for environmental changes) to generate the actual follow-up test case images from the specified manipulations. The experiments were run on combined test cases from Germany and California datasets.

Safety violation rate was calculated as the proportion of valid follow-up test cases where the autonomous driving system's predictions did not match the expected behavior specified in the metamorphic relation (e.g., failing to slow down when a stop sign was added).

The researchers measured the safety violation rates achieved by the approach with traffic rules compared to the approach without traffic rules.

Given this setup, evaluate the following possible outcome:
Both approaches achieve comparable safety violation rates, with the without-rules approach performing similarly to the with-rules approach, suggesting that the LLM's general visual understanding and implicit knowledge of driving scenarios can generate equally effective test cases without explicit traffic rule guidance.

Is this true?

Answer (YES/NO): YES